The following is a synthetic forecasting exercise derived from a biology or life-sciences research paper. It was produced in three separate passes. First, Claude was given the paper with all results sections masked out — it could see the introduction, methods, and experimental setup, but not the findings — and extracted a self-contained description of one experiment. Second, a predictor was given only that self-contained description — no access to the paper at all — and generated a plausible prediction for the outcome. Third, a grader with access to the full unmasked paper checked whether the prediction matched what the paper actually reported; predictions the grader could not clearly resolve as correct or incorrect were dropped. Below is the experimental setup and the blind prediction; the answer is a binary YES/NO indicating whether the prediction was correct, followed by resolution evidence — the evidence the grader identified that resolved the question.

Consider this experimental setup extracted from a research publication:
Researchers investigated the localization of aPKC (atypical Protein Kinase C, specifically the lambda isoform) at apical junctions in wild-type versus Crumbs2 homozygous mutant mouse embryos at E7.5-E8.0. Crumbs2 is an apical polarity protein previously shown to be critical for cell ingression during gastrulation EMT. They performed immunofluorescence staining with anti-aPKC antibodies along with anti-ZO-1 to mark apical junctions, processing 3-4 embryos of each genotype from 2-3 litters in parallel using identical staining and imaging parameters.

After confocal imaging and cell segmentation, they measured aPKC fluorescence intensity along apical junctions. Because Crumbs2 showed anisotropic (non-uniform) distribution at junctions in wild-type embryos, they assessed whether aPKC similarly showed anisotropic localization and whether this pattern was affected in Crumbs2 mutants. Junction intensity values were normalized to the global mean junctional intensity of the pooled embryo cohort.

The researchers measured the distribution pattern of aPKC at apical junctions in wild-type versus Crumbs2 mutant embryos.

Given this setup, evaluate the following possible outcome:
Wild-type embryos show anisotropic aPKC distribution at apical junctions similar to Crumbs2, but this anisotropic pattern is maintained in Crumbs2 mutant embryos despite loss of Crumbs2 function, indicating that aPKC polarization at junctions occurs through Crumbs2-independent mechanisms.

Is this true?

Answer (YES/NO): NO